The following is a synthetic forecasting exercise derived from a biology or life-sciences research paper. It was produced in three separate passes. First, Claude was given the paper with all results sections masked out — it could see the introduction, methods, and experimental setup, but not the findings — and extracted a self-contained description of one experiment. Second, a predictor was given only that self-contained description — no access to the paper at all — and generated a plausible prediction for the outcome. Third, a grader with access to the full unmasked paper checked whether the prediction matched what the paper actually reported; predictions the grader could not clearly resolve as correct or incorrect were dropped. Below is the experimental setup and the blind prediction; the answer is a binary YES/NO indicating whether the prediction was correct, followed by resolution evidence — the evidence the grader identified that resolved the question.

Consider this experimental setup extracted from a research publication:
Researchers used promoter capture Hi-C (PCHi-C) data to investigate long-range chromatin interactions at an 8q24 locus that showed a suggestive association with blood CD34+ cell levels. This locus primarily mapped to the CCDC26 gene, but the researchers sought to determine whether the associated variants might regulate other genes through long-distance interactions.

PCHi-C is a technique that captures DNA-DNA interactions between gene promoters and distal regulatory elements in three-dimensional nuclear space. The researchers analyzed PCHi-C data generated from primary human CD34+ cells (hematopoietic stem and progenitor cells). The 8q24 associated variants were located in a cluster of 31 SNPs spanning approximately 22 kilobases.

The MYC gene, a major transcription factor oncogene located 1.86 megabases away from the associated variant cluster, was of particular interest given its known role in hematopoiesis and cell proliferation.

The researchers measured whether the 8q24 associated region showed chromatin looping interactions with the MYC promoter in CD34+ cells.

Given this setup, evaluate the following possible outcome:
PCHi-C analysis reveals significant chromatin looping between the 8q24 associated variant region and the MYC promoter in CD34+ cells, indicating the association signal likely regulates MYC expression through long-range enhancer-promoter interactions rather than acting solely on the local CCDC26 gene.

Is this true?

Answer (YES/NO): YES